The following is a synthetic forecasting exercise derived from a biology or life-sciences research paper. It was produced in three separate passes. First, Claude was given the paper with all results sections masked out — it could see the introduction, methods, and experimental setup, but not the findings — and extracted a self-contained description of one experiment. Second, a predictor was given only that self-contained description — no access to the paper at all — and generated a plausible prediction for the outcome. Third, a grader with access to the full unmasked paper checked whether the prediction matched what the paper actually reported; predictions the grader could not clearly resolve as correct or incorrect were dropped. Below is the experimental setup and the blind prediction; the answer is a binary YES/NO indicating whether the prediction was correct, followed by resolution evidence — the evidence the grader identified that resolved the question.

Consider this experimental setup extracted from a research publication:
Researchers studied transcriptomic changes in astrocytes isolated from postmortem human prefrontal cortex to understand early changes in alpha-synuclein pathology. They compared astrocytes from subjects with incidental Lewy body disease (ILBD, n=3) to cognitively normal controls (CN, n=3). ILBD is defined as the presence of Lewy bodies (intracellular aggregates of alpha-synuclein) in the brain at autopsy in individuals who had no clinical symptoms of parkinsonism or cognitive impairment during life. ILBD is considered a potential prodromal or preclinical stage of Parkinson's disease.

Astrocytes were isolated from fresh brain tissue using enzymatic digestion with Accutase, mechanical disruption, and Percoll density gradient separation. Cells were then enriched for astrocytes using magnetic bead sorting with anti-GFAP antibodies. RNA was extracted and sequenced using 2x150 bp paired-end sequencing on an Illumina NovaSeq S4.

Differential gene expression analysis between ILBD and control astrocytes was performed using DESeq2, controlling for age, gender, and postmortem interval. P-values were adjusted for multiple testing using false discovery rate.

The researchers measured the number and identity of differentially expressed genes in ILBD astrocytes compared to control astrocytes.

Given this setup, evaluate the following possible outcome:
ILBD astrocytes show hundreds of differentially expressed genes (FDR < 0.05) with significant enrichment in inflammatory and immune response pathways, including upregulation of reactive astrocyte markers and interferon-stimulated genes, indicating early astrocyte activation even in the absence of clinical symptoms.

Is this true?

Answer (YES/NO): NO